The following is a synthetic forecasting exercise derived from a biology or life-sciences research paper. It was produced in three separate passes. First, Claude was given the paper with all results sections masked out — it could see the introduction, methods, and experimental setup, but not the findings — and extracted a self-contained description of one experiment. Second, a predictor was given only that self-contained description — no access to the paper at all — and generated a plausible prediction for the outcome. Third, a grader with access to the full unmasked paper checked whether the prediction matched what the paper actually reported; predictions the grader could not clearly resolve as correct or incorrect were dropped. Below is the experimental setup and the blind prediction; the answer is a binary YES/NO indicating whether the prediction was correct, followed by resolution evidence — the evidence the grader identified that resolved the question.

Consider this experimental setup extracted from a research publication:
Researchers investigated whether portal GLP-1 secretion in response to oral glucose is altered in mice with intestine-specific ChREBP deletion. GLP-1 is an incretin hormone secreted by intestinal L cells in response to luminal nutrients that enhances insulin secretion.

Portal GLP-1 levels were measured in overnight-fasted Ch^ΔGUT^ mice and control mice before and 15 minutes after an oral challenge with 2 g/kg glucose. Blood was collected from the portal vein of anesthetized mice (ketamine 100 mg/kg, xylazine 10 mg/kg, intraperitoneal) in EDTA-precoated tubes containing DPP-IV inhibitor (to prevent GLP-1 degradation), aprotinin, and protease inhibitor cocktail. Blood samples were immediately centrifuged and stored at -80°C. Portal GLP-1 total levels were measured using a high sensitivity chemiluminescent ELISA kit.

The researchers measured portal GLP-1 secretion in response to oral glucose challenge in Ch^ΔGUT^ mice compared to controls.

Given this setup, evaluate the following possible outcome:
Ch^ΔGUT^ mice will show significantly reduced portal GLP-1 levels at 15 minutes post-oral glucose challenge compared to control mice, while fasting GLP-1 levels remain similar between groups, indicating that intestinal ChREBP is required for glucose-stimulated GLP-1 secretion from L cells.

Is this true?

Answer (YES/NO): YES